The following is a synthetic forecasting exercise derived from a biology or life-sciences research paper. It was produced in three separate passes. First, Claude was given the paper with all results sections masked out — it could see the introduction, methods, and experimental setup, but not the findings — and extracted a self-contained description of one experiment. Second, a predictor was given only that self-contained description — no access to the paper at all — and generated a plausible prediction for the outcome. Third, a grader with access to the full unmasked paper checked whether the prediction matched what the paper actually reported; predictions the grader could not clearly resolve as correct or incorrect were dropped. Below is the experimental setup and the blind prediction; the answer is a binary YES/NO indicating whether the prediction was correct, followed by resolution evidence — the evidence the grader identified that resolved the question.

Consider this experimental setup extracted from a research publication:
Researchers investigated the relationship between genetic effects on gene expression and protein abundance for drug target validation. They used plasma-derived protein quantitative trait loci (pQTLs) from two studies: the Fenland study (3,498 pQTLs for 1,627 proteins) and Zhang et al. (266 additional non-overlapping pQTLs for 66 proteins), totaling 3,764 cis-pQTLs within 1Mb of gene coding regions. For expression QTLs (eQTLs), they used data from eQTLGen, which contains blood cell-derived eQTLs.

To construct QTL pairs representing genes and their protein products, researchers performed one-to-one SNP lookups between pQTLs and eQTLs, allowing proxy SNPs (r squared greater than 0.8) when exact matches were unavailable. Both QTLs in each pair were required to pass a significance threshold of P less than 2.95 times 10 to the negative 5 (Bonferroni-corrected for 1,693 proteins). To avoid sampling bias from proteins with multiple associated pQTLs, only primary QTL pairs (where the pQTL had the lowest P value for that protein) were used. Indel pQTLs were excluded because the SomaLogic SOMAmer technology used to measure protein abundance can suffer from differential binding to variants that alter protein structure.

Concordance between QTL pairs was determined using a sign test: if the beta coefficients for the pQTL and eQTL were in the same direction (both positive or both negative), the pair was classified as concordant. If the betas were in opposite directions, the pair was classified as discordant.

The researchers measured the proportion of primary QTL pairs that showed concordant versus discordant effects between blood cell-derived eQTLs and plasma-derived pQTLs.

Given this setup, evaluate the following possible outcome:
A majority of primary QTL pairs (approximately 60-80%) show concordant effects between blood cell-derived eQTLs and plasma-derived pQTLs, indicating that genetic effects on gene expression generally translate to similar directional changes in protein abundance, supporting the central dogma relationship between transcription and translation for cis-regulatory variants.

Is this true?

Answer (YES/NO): YES